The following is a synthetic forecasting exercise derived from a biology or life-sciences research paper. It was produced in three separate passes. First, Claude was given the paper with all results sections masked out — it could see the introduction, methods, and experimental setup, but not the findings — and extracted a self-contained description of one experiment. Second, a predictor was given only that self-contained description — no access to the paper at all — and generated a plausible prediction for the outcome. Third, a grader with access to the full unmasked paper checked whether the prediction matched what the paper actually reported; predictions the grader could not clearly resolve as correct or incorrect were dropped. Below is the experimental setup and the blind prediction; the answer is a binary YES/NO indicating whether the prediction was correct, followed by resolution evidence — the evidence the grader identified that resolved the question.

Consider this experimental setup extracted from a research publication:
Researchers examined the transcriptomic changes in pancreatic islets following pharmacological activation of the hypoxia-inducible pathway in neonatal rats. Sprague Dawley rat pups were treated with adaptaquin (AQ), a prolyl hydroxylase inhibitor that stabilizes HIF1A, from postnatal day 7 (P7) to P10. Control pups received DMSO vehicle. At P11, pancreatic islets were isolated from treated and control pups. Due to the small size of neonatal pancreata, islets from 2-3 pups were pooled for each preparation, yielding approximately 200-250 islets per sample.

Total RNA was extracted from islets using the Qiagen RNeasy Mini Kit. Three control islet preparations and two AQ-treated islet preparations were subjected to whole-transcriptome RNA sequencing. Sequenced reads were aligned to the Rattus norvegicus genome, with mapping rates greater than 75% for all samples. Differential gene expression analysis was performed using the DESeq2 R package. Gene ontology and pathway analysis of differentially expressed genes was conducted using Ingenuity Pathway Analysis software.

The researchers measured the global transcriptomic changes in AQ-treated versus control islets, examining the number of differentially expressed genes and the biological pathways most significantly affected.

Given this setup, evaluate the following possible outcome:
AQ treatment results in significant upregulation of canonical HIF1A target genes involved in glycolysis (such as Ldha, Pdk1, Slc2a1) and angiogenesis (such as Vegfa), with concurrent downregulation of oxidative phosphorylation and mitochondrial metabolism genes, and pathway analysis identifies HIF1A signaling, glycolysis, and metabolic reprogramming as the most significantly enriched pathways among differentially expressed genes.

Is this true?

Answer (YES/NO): NO